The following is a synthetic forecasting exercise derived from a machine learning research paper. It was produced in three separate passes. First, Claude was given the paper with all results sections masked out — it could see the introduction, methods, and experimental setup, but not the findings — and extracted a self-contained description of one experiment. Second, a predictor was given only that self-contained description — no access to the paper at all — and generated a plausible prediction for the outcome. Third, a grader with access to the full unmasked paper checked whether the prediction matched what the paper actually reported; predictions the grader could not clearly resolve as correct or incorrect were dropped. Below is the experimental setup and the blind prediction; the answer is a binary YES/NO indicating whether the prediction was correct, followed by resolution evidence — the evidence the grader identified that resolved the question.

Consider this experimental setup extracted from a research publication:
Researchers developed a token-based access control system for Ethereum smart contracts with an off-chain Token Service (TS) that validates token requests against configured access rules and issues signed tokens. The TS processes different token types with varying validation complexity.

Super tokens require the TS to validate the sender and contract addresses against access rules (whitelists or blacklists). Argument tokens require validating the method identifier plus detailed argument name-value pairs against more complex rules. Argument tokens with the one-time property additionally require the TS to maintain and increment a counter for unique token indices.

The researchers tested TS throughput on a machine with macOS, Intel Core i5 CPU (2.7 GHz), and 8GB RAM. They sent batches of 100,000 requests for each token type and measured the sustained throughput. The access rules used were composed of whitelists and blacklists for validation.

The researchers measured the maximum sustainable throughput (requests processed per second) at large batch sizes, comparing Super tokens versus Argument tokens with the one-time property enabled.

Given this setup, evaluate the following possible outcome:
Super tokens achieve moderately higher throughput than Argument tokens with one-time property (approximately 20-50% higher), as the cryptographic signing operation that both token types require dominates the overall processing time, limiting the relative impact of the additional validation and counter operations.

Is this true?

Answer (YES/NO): NO